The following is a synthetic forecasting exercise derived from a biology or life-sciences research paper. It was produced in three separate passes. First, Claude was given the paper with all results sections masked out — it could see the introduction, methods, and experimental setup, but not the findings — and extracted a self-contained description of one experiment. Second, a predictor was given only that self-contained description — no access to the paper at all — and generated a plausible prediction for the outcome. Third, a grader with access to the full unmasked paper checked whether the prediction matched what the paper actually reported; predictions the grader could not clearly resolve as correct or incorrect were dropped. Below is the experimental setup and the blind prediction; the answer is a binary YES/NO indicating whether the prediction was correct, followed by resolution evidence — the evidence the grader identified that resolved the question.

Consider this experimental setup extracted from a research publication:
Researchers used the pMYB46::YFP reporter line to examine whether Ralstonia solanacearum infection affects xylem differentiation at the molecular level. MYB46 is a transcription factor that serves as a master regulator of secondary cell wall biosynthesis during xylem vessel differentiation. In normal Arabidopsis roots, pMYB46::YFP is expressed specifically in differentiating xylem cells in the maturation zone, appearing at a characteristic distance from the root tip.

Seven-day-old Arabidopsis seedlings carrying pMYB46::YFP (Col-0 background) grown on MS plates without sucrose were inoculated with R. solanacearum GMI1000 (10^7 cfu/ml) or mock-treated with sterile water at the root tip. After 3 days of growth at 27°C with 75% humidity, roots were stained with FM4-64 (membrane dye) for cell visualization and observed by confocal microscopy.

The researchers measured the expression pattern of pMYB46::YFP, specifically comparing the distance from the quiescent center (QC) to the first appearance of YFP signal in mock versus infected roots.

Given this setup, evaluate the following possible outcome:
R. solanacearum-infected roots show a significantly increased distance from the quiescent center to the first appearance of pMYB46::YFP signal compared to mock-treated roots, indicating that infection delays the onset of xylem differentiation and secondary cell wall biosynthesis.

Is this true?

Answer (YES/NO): NO